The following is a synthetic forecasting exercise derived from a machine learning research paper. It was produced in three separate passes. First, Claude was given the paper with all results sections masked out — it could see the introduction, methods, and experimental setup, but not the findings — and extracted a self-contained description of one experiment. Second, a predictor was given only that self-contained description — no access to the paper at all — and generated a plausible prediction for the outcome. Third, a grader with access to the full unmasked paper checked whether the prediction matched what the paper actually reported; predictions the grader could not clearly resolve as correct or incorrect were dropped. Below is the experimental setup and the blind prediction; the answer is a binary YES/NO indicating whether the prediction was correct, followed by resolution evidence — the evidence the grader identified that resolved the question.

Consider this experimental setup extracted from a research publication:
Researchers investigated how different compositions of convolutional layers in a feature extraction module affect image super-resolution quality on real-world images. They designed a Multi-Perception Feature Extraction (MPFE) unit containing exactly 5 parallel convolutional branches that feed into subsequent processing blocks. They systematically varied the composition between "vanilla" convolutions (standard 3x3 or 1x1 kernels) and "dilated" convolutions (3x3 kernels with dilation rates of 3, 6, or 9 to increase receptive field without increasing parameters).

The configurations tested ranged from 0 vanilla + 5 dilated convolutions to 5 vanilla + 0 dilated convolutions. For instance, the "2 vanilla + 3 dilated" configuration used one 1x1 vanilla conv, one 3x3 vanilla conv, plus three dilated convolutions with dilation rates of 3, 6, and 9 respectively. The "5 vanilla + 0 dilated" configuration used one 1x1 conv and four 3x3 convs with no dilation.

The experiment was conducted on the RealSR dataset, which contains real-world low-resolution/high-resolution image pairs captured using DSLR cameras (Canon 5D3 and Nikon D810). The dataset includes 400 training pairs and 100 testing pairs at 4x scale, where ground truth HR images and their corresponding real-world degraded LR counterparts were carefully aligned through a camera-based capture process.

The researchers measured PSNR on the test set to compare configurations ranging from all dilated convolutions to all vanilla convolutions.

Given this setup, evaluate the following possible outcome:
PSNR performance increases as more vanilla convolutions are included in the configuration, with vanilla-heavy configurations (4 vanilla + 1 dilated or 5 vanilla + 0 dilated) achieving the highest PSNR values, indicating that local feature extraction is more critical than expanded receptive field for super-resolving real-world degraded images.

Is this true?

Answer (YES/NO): NO